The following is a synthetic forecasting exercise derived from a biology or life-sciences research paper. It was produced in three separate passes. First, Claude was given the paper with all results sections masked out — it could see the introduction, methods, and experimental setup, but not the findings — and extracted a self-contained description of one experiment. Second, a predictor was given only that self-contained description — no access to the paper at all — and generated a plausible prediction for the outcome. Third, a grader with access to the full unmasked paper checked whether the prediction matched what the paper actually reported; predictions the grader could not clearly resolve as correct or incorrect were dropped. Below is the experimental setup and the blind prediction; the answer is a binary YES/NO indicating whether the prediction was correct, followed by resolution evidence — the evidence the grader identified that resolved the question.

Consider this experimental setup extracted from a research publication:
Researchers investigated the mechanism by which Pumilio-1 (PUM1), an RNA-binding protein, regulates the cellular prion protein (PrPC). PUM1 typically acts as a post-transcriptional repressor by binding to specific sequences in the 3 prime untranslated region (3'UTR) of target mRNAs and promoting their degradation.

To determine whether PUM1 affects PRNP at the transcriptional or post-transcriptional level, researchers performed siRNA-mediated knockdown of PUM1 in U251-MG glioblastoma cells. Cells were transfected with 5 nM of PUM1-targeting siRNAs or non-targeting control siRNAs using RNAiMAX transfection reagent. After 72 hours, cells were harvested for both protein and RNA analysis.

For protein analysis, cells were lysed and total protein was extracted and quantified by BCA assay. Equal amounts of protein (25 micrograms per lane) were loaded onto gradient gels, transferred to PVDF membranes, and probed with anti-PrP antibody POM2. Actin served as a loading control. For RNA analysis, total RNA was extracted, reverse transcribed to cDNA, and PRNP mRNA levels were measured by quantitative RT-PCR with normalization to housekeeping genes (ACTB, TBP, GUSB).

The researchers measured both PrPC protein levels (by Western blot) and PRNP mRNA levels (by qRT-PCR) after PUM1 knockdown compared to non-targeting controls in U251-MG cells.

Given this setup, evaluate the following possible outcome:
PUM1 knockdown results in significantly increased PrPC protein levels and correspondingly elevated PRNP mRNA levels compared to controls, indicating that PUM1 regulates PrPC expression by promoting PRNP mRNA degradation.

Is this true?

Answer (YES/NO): YES